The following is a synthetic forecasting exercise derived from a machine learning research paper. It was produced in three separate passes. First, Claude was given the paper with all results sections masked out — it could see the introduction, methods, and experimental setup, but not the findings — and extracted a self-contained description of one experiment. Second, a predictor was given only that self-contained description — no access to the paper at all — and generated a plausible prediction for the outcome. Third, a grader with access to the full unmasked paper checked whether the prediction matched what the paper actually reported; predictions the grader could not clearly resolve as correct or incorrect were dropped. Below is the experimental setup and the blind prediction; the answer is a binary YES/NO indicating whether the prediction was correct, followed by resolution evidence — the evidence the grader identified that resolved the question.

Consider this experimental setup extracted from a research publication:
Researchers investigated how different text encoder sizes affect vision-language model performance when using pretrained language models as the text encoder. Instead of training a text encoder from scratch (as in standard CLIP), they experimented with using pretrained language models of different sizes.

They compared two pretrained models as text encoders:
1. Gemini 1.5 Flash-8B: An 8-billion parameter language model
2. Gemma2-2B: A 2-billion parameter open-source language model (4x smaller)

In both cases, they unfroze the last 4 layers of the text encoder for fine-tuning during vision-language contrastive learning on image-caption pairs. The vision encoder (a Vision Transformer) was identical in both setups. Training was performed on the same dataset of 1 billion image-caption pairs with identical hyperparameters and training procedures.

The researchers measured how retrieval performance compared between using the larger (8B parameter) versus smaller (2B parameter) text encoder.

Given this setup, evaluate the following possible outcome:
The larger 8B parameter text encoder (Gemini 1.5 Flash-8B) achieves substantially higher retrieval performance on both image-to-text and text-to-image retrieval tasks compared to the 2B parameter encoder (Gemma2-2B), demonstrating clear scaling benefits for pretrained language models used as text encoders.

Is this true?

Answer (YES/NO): NO